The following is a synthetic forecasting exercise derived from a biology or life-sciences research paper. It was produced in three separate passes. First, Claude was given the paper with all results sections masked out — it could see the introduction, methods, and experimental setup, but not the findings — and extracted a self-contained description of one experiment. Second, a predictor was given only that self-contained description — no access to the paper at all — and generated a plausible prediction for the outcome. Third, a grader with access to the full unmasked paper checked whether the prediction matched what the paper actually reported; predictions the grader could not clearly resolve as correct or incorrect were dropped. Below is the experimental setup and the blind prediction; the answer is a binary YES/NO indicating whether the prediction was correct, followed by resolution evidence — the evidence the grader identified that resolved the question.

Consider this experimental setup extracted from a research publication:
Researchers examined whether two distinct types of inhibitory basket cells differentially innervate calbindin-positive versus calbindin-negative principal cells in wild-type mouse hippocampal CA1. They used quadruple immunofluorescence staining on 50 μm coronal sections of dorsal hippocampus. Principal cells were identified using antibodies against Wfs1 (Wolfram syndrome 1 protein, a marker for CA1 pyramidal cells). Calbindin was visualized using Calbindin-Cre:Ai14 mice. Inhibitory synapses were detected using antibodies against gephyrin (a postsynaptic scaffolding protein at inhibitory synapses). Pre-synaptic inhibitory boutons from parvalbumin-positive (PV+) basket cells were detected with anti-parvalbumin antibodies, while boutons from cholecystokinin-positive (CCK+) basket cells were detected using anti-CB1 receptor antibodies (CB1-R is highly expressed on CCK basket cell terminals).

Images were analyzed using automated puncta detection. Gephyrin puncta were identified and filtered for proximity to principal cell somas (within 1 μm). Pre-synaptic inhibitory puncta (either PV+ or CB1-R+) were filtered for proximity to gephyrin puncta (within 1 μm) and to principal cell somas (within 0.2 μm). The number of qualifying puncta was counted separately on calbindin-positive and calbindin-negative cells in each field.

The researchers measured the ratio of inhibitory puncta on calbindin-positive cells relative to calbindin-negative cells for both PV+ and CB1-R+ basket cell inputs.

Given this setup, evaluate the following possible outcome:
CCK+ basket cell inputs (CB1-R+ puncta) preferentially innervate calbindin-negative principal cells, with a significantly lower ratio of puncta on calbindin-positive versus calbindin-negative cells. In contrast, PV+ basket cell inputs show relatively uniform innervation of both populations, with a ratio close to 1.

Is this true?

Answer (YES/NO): NO